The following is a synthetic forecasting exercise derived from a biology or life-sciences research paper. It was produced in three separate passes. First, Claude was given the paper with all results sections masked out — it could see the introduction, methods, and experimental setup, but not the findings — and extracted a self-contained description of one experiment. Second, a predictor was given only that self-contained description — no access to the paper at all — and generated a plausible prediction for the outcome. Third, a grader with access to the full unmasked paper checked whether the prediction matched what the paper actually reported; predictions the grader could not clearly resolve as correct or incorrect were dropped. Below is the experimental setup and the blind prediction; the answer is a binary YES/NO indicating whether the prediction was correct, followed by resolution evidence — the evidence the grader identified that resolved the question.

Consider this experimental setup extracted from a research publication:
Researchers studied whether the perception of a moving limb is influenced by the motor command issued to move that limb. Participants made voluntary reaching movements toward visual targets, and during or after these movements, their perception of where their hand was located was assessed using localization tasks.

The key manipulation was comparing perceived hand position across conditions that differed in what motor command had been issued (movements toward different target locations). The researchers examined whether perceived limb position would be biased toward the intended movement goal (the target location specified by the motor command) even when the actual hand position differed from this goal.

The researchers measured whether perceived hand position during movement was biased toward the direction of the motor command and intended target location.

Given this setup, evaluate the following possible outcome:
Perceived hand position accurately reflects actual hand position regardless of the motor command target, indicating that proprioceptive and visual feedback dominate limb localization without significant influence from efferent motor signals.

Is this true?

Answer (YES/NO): NO